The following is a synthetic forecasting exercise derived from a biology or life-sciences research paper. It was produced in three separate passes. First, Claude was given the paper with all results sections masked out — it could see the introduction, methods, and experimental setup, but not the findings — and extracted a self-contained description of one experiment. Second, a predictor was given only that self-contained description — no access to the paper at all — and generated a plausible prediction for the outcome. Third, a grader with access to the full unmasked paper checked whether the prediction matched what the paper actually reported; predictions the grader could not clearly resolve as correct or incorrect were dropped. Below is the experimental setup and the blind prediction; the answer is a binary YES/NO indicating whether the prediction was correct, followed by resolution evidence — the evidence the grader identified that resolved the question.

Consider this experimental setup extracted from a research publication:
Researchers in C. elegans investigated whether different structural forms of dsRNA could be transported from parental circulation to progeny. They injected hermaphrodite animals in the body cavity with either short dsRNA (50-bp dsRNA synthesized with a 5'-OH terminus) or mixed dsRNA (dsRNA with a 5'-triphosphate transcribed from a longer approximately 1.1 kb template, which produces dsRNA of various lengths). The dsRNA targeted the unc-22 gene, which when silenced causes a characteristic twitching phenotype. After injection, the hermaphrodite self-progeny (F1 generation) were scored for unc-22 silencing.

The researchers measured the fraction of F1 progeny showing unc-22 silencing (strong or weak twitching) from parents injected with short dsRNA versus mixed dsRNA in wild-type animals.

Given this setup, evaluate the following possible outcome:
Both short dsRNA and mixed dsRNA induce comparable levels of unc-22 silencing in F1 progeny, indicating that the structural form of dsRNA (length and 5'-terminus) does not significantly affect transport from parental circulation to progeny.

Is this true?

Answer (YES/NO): NO